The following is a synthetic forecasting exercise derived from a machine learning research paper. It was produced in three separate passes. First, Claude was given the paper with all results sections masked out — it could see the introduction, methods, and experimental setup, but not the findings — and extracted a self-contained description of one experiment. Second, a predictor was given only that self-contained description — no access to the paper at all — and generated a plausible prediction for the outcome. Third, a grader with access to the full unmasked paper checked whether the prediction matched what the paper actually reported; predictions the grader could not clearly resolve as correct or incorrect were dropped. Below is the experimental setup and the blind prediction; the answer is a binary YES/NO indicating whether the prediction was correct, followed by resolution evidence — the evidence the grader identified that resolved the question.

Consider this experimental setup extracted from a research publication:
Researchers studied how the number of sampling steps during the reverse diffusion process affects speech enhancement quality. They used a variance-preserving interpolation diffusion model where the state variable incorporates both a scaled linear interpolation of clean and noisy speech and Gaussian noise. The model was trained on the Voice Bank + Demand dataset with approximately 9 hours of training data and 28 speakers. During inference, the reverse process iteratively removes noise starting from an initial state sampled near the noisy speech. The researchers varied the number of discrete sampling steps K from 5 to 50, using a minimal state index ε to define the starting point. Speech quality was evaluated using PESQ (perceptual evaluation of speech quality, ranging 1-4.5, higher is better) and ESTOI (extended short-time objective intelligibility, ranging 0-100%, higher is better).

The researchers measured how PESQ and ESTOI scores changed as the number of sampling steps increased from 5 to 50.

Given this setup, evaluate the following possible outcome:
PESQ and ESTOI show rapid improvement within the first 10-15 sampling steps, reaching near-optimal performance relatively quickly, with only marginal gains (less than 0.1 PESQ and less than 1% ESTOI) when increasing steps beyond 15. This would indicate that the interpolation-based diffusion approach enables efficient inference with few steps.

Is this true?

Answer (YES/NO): NO